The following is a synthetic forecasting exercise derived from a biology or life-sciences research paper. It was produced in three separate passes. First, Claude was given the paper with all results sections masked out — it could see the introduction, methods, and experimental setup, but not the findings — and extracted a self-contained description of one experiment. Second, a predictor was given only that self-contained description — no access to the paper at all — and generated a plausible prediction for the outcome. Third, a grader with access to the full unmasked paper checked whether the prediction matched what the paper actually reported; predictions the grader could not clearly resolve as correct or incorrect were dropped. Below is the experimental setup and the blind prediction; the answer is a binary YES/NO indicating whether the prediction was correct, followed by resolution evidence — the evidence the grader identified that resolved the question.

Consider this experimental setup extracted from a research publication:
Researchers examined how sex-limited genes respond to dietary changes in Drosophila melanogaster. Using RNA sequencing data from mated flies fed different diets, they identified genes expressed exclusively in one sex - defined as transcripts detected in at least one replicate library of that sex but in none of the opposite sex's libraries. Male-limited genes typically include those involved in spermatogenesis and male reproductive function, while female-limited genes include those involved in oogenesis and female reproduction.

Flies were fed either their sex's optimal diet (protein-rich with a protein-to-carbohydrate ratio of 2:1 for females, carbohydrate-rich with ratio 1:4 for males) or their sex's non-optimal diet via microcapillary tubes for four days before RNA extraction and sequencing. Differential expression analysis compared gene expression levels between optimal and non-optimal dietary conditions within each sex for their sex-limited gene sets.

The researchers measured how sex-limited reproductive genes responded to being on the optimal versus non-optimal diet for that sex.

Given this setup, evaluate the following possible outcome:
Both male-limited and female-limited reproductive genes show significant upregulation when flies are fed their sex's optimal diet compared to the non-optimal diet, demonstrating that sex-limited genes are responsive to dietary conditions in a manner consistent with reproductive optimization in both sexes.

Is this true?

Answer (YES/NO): YES